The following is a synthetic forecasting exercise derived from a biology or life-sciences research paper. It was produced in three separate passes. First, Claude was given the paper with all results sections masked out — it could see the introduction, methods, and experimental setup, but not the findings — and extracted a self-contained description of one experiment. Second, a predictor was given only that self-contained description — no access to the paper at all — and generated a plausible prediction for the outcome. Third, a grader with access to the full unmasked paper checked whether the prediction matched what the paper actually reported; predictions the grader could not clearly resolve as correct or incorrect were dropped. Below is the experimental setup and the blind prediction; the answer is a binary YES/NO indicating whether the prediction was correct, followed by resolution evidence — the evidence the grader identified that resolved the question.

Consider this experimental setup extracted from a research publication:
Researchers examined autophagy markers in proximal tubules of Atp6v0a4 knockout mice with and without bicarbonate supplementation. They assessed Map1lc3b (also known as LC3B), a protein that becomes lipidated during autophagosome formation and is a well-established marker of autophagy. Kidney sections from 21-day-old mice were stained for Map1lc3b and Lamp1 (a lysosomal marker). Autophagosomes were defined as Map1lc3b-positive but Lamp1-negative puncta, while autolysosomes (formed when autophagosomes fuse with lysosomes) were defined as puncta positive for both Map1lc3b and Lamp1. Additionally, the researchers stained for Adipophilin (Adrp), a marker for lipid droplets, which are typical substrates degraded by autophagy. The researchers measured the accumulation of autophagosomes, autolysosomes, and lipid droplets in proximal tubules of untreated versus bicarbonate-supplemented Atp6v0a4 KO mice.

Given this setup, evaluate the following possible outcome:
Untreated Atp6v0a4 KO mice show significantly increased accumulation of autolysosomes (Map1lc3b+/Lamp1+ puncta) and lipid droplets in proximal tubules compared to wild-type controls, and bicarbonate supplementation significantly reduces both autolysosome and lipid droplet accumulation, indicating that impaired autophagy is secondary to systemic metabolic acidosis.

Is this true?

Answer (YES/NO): YES